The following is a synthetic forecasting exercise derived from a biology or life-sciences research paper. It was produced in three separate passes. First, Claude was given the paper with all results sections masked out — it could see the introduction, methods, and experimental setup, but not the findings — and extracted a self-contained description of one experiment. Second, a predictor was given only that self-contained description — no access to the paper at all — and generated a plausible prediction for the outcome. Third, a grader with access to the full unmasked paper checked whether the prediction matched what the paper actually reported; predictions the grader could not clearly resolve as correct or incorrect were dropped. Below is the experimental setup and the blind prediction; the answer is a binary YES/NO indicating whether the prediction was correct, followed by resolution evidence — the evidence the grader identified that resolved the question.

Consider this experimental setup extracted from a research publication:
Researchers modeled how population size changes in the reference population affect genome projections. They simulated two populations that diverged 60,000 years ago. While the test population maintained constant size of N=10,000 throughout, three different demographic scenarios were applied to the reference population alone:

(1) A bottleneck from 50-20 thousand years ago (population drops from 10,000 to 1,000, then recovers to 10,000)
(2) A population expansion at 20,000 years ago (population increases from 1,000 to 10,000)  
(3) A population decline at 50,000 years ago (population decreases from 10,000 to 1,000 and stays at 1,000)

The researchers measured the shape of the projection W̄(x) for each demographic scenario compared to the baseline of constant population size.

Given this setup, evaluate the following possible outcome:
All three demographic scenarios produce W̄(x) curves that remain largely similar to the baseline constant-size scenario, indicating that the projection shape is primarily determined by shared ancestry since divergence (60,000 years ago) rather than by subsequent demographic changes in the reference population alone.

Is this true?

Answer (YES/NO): NO